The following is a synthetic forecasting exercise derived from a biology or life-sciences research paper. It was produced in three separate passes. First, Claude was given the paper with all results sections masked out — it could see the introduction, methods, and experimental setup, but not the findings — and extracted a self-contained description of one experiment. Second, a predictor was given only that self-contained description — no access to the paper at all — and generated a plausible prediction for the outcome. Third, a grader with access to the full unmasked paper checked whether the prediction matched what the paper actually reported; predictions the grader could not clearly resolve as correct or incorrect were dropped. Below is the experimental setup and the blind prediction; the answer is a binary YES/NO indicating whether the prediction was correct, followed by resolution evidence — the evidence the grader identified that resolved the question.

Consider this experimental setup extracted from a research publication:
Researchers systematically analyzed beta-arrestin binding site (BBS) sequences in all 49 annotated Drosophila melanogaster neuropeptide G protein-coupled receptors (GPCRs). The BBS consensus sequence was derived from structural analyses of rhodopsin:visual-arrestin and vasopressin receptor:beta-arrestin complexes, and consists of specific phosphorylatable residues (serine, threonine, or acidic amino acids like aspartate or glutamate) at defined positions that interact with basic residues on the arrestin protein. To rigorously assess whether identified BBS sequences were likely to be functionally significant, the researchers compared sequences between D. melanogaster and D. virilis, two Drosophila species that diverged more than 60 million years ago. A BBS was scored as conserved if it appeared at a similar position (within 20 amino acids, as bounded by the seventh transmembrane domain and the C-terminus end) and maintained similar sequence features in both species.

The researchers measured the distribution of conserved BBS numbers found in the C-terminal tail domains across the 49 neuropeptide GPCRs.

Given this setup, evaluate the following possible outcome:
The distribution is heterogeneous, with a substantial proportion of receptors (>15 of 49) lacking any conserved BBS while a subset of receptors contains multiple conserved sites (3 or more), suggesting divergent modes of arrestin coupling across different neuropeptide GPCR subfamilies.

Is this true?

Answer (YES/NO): NO